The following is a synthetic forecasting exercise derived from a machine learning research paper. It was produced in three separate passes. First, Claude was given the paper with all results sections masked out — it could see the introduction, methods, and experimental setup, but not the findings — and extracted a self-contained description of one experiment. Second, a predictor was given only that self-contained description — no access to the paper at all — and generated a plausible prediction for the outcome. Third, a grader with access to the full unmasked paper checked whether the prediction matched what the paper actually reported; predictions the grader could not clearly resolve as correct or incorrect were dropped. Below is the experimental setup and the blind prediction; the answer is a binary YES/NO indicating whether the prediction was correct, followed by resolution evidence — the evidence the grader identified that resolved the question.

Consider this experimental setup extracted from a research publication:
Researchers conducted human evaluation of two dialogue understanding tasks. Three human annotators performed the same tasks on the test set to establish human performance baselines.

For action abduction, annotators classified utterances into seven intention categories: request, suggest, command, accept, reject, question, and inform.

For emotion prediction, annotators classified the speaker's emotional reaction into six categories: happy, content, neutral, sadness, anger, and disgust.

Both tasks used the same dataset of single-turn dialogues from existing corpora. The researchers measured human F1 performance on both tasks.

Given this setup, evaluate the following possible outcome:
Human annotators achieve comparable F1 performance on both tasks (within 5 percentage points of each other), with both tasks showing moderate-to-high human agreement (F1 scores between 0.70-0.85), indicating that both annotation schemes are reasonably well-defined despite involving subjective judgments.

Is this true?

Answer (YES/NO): NO